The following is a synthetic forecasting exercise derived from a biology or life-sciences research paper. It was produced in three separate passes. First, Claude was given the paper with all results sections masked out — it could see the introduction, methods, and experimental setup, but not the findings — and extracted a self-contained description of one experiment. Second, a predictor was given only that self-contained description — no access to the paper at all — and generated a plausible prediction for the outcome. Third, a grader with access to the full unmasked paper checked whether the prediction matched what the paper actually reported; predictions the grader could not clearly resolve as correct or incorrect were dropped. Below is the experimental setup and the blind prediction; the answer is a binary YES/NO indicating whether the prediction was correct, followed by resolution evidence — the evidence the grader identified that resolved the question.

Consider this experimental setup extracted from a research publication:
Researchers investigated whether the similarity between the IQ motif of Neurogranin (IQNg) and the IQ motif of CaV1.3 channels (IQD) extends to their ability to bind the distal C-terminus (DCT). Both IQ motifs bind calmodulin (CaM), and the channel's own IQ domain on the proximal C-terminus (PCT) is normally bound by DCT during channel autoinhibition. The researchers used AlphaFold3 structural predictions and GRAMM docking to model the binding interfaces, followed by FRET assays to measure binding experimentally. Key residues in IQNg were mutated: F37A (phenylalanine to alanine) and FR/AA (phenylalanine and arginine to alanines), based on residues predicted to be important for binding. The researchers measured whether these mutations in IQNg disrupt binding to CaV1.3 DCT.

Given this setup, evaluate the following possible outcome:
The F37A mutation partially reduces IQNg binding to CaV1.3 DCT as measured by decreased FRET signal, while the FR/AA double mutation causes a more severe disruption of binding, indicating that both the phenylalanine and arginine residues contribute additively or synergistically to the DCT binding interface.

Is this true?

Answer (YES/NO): NO